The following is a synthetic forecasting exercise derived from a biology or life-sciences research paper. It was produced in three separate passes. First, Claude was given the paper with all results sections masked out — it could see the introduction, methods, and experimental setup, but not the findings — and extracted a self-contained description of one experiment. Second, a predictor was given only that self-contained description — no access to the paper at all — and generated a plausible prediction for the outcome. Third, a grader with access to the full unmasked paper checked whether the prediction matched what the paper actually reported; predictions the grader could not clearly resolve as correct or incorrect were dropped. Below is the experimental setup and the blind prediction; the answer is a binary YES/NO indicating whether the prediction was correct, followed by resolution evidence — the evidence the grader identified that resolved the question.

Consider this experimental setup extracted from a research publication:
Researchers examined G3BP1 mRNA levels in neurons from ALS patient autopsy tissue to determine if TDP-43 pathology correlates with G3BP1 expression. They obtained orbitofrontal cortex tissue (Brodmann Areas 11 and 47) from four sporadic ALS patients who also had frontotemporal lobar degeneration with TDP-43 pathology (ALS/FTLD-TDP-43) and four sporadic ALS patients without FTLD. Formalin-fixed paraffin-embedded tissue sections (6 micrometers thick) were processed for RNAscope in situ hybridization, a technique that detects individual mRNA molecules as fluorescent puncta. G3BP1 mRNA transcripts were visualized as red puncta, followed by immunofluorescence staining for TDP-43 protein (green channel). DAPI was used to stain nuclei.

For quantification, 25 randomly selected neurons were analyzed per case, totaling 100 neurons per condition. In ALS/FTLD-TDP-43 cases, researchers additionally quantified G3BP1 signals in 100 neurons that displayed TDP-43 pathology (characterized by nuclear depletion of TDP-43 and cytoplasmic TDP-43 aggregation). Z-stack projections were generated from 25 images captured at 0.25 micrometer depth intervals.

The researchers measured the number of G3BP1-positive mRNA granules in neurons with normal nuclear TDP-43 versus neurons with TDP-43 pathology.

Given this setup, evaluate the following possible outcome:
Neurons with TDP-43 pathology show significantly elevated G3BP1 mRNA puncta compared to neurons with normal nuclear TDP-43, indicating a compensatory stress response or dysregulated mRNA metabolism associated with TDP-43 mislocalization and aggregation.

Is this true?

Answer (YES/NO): NO